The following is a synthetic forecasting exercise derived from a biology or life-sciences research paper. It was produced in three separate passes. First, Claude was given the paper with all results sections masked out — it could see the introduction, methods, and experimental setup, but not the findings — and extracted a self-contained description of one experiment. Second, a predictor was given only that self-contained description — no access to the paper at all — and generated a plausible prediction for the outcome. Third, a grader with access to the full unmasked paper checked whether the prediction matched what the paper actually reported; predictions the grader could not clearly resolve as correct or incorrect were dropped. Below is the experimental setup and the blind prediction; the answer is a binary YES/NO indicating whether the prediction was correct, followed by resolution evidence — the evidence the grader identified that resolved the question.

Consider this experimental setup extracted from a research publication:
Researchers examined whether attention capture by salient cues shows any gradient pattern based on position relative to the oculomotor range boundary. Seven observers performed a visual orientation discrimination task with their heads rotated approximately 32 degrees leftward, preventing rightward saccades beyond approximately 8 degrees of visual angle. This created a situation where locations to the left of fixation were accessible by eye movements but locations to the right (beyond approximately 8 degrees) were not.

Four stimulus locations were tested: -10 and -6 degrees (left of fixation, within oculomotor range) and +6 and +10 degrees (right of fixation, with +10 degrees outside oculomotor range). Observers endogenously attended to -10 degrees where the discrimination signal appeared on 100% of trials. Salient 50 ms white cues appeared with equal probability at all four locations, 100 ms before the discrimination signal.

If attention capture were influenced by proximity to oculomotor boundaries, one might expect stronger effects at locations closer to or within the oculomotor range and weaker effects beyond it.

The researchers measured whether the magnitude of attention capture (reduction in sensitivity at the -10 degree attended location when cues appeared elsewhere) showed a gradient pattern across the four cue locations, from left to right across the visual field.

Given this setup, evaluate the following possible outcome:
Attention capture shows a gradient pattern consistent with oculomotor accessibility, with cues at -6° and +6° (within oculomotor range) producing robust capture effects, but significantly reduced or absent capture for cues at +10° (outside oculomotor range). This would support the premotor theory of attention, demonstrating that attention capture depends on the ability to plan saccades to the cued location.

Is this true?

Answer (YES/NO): NO